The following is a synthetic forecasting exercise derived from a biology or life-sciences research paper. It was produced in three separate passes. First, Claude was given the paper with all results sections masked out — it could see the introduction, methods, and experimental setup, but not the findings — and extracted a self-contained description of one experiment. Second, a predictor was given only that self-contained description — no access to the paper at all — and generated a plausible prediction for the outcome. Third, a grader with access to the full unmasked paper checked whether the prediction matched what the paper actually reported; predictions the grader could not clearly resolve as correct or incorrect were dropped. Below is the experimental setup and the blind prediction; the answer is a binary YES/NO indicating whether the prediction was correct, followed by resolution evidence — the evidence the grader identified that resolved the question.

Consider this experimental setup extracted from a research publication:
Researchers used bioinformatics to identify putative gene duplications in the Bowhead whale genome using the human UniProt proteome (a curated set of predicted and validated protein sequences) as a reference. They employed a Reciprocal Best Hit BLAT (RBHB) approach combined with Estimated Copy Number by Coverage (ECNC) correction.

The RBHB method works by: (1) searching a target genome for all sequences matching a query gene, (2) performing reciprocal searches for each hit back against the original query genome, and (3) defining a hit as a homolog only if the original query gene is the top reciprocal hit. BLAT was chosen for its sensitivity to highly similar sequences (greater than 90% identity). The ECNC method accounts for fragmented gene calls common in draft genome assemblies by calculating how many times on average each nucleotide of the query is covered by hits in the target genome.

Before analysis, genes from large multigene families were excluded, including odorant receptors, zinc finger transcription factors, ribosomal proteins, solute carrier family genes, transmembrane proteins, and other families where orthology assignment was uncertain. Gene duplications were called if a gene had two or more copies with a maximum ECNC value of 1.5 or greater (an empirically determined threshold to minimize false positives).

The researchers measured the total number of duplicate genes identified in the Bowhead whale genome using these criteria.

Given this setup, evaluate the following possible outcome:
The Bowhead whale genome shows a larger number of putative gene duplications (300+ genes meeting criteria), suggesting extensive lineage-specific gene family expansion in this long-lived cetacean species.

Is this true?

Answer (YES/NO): YES